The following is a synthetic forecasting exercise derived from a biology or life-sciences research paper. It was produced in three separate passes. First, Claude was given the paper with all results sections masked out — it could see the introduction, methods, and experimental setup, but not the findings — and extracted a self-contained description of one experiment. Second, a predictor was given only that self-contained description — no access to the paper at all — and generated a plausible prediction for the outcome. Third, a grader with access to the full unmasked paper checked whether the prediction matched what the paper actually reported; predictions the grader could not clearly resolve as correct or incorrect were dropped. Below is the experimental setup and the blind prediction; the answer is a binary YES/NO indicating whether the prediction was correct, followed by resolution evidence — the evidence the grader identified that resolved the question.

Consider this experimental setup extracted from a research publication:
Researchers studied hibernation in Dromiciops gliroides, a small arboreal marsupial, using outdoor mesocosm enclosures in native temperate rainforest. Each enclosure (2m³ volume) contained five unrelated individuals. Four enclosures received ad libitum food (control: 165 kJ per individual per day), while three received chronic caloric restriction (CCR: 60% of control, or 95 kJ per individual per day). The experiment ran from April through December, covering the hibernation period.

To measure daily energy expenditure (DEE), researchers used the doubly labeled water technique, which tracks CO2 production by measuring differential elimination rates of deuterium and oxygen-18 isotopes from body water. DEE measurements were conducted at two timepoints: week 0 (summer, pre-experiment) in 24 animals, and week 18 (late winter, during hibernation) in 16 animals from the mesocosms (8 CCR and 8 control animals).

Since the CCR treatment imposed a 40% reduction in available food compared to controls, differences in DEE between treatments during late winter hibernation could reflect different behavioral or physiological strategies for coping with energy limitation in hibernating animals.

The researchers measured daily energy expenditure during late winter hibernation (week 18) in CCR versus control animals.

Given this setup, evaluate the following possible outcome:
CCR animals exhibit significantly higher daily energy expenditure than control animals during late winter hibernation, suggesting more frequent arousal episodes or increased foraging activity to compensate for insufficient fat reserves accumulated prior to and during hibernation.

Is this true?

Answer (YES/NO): NO